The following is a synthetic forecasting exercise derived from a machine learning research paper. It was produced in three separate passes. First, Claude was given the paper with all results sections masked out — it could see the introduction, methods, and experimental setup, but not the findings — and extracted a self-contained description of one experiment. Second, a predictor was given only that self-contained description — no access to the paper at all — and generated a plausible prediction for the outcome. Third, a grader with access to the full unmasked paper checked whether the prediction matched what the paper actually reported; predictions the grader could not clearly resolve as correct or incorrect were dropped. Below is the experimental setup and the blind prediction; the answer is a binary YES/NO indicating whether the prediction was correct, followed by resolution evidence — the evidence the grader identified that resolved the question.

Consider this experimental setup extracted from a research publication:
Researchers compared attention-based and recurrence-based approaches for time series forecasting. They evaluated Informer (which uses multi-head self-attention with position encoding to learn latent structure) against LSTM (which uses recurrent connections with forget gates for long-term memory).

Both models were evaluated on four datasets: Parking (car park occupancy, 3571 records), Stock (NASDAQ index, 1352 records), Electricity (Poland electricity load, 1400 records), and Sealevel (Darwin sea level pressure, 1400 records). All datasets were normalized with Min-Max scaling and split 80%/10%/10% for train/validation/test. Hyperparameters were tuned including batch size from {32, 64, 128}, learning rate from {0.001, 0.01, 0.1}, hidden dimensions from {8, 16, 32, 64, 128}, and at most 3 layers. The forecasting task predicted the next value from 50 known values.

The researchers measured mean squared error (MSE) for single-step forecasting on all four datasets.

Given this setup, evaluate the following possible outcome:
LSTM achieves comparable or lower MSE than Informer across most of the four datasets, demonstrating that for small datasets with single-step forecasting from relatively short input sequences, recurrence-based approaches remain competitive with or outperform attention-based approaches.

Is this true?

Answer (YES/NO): NO